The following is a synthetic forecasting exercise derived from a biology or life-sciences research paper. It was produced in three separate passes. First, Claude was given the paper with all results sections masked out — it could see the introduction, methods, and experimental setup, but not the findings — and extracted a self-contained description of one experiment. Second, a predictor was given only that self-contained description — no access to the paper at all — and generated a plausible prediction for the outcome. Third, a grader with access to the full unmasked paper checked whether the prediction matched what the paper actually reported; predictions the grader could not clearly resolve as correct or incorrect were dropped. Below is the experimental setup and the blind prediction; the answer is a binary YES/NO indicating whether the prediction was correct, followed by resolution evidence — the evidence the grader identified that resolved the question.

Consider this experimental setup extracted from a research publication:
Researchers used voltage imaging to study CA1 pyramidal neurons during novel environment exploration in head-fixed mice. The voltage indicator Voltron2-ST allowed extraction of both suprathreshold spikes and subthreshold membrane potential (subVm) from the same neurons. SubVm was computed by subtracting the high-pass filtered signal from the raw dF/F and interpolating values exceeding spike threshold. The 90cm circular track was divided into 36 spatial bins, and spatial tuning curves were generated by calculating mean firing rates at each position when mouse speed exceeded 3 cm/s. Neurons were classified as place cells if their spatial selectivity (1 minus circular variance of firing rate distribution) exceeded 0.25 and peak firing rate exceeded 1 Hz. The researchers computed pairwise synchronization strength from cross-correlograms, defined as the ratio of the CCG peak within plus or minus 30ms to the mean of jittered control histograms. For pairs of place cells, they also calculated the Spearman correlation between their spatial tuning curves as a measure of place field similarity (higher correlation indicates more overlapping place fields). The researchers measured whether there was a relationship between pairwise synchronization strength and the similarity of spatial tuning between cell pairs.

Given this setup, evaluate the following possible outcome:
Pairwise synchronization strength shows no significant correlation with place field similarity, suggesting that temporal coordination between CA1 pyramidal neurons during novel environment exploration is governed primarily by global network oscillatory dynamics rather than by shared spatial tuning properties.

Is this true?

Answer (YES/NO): NO